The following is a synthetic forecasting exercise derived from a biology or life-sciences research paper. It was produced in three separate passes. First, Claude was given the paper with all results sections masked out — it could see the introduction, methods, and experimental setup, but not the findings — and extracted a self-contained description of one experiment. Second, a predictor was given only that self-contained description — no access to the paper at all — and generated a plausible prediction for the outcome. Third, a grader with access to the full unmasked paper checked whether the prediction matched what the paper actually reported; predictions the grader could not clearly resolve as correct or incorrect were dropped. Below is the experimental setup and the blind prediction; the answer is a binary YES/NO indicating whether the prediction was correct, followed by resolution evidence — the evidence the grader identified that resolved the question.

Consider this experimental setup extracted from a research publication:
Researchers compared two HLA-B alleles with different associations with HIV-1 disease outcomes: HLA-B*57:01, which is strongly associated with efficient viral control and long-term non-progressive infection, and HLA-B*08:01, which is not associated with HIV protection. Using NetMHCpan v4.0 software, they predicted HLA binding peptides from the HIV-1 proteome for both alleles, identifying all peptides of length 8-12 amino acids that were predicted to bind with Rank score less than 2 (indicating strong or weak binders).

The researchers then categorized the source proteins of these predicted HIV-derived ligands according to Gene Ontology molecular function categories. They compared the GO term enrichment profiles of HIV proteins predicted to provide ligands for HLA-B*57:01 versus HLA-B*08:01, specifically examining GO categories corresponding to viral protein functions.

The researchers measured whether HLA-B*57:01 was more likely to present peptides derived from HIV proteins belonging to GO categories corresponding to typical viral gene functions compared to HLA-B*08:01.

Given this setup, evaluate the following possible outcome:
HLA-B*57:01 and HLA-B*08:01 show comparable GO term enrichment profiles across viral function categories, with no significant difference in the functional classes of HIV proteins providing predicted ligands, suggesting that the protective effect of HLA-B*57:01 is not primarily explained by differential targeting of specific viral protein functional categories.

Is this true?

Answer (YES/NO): NO